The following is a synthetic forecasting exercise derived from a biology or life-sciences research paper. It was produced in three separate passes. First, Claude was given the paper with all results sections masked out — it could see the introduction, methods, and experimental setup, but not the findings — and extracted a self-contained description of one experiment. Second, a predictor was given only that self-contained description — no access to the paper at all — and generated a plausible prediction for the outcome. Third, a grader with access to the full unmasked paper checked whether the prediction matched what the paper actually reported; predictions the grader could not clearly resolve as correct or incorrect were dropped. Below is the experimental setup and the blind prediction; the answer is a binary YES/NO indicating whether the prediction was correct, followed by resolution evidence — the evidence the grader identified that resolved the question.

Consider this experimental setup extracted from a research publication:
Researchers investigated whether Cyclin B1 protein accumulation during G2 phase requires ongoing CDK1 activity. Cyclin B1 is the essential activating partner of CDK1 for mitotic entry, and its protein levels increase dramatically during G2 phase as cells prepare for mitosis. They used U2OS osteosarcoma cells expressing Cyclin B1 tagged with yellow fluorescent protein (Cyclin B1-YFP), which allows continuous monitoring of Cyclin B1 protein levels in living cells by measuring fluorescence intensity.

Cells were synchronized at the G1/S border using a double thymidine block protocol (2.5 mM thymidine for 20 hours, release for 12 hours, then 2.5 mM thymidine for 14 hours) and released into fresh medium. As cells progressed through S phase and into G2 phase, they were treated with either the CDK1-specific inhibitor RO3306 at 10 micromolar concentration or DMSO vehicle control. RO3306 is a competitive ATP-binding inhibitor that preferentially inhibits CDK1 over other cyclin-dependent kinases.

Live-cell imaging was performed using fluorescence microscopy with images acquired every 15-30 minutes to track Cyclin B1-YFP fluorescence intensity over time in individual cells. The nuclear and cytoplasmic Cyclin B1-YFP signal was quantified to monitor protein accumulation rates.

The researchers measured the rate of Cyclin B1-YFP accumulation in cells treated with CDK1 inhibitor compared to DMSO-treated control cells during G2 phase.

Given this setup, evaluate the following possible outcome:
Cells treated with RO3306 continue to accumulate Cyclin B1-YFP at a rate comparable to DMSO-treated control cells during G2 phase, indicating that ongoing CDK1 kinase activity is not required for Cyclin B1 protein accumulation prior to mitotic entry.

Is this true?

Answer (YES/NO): NO